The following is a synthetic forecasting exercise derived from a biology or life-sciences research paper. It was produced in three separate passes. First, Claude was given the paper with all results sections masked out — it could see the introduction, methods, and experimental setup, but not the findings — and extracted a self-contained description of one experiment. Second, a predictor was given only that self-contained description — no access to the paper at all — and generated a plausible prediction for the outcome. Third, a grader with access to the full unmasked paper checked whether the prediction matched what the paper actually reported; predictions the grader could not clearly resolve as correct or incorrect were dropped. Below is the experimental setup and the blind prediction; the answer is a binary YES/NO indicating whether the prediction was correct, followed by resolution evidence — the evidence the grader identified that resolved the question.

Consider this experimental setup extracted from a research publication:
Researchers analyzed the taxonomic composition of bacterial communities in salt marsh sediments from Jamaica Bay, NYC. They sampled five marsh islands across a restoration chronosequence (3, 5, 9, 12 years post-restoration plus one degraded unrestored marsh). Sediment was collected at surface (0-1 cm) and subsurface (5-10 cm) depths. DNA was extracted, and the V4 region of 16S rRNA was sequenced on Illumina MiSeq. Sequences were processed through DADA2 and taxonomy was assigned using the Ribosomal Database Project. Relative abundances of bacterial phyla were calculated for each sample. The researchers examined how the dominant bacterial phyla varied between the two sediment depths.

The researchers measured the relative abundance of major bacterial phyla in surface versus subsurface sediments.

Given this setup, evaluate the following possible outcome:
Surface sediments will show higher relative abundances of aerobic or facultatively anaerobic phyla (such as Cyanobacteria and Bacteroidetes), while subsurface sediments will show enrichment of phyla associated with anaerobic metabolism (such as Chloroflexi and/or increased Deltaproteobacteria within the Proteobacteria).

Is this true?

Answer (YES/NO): NO